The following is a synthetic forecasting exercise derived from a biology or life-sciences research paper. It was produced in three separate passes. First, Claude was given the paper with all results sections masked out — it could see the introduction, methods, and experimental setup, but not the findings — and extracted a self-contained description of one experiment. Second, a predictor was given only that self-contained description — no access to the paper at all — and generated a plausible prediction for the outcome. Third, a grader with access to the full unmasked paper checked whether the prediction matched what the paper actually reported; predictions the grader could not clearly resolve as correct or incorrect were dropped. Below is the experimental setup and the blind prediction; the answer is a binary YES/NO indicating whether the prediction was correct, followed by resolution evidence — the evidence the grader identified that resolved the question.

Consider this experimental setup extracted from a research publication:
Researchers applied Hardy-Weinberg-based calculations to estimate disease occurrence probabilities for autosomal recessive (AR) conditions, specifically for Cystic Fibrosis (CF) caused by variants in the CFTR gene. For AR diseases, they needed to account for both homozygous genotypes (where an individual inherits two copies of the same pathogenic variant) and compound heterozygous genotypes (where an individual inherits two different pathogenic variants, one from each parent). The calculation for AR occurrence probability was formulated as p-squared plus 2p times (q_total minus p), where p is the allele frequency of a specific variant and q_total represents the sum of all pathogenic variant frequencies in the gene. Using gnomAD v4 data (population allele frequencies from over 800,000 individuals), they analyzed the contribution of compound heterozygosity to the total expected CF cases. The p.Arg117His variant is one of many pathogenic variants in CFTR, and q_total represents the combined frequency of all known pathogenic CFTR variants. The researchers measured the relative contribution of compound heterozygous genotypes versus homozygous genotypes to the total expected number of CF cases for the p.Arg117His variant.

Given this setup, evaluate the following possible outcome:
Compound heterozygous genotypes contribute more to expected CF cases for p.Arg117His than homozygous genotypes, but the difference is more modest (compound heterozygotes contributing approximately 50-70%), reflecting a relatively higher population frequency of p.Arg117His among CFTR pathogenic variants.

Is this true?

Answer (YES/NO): NO